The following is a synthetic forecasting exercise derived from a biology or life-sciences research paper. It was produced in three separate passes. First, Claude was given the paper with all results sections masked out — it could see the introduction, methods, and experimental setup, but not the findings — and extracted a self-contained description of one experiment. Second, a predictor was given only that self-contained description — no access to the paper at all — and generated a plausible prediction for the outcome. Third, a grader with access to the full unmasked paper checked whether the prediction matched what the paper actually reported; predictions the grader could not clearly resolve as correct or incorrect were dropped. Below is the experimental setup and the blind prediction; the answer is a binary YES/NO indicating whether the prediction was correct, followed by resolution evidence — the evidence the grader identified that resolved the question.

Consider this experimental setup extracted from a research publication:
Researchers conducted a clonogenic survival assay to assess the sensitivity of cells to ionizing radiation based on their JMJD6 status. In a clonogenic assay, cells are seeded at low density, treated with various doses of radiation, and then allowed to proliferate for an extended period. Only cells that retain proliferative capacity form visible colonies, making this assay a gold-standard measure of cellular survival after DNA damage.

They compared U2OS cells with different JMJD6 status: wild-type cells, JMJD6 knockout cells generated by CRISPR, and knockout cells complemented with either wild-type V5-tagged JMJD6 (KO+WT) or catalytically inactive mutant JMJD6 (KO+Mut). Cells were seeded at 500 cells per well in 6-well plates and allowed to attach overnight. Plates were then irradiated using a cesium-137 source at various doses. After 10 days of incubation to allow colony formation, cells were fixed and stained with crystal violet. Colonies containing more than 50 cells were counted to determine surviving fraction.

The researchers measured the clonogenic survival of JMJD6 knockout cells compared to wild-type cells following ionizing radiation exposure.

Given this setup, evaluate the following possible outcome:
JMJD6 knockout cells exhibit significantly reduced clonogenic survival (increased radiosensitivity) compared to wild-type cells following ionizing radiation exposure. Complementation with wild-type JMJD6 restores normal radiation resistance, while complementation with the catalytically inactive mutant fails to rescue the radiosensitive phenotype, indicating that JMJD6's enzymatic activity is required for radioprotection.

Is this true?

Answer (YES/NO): YES